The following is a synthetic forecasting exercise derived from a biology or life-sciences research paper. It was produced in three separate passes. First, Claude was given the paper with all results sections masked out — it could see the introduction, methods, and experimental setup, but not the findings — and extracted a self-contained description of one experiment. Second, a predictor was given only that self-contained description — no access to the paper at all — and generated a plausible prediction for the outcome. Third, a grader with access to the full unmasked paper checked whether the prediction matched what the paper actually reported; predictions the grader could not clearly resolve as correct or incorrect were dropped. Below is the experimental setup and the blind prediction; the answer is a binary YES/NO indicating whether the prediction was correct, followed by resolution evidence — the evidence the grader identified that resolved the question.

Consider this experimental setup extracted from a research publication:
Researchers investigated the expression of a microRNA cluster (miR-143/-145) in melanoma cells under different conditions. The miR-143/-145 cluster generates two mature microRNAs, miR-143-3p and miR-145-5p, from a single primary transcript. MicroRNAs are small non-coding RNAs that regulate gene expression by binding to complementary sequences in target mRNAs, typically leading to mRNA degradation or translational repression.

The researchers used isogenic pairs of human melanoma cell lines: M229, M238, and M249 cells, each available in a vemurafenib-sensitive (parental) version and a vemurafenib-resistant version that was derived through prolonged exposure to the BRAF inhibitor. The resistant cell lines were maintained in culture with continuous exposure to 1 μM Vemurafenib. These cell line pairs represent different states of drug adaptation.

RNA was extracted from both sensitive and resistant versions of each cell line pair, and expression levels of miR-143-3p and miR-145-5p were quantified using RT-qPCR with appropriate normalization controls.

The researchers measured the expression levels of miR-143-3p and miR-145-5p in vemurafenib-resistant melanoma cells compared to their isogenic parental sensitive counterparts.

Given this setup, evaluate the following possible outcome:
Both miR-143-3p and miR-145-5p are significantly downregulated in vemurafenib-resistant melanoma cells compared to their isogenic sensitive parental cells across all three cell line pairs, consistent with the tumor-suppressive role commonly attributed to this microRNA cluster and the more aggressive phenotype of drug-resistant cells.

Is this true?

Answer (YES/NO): NO